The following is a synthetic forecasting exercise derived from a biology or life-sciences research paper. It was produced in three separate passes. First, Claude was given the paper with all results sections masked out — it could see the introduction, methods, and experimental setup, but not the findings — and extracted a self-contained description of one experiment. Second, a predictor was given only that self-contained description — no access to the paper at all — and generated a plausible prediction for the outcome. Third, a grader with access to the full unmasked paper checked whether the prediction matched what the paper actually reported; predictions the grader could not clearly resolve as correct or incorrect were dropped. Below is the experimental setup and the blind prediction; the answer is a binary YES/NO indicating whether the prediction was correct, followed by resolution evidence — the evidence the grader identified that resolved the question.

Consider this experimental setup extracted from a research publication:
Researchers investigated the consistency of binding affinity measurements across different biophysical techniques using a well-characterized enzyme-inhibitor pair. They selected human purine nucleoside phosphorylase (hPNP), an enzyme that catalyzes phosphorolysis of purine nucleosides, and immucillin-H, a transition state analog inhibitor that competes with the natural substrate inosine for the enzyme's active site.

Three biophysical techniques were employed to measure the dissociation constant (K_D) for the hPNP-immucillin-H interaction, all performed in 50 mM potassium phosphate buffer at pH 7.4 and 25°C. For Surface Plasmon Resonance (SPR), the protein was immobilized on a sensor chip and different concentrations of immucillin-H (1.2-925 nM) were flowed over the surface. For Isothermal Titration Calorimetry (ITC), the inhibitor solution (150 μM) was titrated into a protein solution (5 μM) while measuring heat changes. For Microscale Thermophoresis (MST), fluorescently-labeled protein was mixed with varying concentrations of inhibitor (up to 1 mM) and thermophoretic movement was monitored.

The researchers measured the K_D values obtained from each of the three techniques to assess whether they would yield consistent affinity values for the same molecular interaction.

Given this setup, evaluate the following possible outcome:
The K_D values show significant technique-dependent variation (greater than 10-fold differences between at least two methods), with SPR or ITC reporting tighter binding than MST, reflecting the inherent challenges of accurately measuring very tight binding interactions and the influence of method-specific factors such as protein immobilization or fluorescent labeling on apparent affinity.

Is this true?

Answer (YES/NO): YES